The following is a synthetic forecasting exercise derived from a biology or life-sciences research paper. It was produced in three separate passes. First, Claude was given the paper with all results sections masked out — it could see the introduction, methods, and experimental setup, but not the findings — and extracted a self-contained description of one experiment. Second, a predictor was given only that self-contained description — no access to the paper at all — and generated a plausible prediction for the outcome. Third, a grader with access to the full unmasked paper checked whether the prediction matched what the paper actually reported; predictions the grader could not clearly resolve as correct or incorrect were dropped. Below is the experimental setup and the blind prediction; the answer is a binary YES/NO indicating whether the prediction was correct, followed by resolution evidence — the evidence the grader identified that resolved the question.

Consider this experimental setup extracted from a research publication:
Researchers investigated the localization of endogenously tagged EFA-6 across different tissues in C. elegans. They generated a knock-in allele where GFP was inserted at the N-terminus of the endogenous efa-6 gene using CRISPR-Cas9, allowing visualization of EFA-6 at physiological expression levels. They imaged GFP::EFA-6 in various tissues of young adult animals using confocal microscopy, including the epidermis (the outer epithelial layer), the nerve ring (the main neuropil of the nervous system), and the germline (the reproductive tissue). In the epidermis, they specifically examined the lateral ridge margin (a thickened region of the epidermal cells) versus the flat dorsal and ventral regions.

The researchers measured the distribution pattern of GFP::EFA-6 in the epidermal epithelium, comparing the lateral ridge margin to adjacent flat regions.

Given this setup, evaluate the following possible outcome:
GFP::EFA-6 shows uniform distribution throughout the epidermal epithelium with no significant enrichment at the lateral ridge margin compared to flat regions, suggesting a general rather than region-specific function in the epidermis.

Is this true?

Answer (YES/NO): NO